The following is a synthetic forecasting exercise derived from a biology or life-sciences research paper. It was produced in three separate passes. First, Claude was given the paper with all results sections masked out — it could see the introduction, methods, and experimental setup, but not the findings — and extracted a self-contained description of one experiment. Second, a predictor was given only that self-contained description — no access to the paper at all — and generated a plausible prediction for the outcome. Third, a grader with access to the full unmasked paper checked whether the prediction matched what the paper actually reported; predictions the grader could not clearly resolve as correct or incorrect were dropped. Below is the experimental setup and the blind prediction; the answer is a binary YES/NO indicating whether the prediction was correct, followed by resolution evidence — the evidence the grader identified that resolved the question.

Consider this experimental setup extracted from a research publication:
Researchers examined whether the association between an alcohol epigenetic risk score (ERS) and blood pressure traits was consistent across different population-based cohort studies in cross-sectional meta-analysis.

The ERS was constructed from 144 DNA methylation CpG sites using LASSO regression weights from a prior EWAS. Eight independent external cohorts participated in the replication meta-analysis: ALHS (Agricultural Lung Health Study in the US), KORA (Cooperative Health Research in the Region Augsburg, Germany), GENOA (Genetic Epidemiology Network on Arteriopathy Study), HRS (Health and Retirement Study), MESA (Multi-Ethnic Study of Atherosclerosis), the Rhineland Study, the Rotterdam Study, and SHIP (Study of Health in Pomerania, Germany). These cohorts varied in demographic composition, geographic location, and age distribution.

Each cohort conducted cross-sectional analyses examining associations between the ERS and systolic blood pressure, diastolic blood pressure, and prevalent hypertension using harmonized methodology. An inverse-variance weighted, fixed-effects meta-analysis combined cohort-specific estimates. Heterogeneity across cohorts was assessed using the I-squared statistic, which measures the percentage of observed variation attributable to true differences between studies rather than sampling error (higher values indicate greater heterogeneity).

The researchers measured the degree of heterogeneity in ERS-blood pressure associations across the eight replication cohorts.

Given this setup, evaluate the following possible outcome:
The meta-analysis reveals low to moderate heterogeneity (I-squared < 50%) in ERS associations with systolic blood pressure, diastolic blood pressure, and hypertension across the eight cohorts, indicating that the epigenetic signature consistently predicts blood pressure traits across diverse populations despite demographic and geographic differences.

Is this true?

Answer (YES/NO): NO